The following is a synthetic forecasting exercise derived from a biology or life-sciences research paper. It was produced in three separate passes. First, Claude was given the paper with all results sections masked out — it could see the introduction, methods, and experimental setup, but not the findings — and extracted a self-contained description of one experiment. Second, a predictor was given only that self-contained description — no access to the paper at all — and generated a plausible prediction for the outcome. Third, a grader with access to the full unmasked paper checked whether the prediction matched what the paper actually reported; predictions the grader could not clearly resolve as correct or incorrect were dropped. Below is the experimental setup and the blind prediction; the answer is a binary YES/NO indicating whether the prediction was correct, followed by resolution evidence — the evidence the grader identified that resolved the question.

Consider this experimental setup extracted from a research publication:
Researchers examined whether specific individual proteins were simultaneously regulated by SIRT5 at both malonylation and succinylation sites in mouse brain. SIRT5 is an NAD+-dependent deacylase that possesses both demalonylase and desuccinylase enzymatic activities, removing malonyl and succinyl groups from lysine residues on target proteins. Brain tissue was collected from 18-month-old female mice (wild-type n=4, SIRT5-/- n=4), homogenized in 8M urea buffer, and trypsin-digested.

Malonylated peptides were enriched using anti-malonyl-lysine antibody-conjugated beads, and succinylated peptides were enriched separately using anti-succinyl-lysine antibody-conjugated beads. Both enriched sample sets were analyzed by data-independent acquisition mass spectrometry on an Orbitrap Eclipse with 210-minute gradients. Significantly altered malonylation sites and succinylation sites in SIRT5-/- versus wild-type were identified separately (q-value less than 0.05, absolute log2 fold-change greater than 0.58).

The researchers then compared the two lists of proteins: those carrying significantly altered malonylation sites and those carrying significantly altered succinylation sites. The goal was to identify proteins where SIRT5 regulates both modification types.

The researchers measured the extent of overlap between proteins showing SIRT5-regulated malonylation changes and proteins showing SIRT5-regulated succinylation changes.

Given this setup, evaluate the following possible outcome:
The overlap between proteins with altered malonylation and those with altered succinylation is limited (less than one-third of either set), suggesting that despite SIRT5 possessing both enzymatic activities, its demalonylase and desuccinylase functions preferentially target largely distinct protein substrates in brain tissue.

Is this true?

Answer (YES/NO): YES